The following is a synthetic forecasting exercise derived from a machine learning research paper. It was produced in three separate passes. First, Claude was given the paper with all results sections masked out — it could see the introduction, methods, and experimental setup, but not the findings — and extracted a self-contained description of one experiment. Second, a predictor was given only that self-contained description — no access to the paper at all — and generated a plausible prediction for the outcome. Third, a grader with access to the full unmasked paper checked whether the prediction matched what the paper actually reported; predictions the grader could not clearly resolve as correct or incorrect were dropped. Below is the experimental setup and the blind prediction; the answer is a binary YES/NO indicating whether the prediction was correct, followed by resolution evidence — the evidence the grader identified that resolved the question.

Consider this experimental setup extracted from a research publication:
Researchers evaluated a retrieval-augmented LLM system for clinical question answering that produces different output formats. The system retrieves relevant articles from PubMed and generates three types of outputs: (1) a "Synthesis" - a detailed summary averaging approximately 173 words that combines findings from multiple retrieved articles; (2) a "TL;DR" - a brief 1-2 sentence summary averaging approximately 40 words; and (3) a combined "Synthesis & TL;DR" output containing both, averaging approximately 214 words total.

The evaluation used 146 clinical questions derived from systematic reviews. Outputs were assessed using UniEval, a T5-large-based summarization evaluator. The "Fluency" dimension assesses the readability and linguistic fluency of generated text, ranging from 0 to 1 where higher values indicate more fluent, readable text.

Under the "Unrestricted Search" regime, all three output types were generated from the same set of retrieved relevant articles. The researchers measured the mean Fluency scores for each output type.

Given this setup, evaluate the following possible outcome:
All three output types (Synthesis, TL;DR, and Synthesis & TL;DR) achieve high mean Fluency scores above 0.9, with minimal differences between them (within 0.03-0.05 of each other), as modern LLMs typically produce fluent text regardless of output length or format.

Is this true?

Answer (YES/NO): YES